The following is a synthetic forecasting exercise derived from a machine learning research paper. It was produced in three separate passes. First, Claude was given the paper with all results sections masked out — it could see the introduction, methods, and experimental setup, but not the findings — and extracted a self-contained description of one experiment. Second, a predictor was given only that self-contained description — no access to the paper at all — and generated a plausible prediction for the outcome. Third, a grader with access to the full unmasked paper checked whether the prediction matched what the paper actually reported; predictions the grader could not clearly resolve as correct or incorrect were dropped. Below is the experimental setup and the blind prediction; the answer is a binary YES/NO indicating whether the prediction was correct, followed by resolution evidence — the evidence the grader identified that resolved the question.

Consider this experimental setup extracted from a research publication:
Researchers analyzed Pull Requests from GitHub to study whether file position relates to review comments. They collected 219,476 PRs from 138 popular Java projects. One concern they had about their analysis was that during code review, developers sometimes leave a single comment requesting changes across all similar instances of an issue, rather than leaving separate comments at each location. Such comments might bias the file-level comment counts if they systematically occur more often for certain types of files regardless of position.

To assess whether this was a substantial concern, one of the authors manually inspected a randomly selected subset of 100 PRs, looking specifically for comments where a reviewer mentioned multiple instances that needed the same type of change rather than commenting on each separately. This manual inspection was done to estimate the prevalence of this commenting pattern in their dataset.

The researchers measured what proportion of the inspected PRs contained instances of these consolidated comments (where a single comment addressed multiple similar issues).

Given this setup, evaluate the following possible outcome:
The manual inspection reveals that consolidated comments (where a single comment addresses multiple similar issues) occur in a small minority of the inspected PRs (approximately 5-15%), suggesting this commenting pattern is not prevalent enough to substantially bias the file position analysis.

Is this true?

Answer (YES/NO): YES